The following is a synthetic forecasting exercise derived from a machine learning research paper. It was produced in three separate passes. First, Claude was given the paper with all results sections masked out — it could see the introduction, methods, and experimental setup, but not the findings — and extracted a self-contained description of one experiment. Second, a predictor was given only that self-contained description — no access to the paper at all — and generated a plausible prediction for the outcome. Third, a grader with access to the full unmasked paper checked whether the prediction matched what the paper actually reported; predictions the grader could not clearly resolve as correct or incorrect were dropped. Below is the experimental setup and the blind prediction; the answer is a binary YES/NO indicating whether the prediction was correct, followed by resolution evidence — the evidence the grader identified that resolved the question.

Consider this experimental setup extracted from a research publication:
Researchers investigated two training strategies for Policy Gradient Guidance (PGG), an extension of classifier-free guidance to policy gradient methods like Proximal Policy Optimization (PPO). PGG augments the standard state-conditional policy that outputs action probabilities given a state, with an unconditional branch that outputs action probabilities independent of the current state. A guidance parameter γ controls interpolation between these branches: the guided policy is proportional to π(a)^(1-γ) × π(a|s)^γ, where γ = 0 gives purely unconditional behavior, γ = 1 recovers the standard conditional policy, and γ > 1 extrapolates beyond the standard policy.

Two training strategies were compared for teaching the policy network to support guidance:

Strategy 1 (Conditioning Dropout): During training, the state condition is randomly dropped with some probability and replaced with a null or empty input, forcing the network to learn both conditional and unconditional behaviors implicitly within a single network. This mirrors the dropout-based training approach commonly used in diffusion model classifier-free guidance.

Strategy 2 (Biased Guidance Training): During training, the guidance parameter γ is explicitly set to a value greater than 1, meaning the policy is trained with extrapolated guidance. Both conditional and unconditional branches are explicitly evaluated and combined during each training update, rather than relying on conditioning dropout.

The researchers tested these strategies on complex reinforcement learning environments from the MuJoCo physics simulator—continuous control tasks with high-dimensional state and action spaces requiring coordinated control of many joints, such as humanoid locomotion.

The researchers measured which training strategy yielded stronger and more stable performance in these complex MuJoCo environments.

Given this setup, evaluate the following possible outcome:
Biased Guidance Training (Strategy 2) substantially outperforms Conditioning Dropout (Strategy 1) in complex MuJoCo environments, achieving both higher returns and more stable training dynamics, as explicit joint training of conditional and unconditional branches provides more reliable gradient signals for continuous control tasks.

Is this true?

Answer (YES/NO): YES